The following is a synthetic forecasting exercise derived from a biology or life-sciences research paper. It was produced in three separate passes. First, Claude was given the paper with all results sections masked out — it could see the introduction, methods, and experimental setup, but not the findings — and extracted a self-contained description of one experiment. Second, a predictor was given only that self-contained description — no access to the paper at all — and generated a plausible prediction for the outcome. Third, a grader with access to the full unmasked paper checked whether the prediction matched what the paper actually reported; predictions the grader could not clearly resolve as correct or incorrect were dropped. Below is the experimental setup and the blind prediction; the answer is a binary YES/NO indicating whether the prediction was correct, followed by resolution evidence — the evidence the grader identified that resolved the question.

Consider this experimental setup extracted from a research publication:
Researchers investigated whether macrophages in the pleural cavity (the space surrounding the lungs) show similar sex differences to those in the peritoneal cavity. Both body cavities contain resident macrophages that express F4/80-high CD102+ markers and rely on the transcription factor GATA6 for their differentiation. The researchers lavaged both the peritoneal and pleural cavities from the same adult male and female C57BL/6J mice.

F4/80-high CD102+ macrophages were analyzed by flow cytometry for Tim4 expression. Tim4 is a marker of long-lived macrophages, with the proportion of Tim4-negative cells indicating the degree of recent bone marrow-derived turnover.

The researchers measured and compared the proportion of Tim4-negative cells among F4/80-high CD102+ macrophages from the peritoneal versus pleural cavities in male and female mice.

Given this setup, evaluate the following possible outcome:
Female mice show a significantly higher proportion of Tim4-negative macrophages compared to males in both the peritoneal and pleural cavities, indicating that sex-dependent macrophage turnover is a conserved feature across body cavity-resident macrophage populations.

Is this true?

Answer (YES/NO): NO